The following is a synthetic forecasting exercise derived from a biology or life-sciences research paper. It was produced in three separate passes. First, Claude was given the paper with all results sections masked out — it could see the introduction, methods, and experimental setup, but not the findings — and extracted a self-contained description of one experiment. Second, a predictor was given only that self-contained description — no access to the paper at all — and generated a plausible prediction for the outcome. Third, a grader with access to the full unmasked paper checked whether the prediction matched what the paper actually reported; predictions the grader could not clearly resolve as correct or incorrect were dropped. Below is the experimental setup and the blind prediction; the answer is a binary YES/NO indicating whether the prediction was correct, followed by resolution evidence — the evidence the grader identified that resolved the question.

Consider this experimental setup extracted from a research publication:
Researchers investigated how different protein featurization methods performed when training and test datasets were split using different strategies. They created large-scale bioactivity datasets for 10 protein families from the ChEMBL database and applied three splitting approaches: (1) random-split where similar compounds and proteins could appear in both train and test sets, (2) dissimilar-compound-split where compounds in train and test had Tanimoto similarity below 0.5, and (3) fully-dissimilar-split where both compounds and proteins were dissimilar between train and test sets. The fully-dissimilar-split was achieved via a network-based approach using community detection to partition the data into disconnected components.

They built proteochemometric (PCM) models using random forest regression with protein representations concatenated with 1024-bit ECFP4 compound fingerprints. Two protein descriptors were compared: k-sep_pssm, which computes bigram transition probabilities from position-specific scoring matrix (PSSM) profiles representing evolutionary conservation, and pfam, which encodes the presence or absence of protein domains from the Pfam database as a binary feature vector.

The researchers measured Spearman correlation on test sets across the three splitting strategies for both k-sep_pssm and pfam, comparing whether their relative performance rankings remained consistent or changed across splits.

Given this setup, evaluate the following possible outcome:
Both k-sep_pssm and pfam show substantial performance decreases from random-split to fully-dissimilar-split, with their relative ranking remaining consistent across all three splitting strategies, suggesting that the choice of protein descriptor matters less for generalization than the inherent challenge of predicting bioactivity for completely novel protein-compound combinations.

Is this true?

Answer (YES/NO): NO